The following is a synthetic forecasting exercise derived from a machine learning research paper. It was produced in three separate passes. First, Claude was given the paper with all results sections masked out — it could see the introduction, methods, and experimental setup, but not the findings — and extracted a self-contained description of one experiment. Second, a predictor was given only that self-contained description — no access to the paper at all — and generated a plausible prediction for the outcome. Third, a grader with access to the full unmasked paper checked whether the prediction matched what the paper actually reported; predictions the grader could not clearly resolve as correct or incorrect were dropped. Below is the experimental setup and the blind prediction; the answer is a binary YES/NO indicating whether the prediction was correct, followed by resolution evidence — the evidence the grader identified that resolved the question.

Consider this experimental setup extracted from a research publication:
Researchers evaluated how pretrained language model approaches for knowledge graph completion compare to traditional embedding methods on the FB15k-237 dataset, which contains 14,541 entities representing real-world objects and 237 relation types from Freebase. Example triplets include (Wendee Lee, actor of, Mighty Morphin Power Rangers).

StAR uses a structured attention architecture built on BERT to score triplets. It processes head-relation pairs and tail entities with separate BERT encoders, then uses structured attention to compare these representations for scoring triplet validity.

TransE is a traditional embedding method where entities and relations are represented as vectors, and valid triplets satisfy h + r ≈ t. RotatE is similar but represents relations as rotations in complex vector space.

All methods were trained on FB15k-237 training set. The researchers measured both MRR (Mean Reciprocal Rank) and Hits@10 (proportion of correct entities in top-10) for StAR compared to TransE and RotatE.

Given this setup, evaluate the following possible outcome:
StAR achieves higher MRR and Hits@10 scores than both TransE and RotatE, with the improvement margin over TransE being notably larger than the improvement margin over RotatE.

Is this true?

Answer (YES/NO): NO